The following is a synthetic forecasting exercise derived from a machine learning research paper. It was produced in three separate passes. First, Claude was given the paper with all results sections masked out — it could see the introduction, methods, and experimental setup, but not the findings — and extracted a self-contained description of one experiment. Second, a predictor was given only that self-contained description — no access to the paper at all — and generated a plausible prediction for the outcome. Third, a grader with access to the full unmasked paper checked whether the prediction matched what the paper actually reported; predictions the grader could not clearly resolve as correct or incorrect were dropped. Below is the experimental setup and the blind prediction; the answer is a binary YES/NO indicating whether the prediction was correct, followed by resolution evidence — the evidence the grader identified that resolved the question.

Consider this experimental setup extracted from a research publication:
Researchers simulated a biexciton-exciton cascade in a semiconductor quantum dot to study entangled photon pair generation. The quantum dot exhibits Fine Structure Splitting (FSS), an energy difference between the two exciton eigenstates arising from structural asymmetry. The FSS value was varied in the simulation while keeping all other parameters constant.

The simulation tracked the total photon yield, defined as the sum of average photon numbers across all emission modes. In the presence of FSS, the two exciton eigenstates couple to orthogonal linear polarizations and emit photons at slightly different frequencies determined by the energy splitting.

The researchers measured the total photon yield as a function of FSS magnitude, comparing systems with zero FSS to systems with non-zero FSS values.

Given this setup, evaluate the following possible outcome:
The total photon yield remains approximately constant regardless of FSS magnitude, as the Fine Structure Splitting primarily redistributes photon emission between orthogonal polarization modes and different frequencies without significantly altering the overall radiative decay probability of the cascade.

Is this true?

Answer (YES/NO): YES